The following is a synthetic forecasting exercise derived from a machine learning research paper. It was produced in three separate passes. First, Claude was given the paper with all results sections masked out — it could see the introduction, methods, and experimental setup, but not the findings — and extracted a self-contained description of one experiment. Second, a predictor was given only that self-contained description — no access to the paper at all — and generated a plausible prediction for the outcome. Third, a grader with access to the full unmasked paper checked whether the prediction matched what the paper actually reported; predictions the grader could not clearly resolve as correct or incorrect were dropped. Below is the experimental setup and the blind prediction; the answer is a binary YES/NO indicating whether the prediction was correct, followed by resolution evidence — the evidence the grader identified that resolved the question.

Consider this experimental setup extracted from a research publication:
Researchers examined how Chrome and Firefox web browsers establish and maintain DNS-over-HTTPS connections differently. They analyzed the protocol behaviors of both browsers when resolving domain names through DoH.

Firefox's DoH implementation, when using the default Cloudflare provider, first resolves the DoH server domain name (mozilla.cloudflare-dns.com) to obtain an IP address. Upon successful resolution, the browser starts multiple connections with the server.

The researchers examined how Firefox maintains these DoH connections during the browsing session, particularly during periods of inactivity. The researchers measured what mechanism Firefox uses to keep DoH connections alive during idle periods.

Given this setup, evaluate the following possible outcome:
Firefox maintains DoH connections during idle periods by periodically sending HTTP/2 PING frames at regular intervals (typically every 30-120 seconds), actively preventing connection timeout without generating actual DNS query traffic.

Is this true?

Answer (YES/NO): NO